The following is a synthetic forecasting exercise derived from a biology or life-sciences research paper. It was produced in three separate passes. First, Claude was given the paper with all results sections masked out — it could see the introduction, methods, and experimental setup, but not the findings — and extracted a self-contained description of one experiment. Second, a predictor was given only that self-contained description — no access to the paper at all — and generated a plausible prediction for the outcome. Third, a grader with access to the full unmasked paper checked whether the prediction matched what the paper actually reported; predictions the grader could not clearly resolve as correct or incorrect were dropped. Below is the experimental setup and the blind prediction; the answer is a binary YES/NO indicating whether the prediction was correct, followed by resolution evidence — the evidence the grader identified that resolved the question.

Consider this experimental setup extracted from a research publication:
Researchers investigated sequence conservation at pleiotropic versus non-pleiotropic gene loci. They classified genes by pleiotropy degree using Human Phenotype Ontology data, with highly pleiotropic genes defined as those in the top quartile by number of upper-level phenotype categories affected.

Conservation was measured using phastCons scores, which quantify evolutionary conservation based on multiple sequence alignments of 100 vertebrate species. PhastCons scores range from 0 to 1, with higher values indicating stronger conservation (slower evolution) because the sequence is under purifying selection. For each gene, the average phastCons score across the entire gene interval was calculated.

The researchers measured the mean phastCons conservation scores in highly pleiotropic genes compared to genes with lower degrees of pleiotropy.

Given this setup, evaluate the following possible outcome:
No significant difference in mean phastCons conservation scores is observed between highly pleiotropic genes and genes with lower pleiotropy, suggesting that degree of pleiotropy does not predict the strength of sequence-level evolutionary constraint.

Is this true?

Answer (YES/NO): NO